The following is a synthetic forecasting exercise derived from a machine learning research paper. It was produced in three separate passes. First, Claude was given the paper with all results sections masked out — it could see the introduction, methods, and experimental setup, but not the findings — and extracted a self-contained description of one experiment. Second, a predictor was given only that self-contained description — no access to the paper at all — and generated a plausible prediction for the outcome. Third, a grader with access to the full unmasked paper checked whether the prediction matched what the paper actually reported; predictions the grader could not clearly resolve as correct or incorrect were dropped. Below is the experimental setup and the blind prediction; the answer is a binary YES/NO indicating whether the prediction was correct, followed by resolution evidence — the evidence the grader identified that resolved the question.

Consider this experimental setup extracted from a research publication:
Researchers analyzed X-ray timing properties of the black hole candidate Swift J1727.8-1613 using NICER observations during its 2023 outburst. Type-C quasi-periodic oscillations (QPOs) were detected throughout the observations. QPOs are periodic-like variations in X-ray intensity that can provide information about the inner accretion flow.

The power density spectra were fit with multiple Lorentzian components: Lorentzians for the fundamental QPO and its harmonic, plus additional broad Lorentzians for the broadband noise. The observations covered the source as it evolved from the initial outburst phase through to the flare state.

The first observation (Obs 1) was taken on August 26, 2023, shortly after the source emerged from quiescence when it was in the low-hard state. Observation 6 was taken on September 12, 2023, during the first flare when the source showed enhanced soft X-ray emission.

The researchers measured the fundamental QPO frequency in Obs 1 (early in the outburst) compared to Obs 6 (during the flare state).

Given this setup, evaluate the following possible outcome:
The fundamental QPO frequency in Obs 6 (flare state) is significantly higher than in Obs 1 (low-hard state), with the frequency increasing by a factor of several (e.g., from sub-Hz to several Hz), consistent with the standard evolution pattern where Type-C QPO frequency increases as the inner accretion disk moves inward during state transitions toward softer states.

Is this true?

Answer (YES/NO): YES